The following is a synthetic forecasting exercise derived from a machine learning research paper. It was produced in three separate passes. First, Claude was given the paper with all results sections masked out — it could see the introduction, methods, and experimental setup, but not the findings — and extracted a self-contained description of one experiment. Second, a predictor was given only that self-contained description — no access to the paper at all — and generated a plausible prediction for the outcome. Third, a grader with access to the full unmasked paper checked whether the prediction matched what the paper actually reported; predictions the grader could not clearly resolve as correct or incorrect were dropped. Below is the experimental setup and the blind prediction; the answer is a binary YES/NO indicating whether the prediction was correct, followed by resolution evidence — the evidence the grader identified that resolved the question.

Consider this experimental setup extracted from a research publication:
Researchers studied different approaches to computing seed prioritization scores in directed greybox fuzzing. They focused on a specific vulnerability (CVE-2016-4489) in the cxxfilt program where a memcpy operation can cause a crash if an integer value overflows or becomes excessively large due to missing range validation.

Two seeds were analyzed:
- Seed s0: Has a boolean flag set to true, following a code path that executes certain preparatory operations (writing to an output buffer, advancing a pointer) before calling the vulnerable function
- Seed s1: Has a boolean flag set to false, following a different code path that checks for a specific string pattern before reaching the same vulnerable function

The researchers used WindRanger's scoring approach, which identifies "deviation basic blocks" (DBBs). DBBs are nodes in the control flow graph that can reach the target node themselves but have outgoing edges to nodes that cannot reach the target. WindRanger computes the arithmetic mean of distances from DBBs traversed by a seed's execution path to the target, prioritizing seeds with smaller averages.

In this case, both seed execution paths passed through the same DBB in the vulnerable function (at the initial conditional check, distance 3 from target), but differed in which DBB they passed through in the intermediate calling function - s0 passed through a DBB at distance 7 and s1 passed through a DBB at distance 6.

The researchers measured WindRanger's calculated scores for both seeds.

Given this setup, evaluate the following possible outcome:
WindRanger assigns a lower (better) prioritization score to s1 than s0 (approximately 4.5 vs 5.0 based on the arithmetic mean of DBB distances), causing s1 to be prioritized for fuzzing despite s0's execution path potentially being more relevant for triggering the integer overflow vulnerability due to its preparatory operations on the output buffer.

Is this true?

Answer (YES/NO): YES